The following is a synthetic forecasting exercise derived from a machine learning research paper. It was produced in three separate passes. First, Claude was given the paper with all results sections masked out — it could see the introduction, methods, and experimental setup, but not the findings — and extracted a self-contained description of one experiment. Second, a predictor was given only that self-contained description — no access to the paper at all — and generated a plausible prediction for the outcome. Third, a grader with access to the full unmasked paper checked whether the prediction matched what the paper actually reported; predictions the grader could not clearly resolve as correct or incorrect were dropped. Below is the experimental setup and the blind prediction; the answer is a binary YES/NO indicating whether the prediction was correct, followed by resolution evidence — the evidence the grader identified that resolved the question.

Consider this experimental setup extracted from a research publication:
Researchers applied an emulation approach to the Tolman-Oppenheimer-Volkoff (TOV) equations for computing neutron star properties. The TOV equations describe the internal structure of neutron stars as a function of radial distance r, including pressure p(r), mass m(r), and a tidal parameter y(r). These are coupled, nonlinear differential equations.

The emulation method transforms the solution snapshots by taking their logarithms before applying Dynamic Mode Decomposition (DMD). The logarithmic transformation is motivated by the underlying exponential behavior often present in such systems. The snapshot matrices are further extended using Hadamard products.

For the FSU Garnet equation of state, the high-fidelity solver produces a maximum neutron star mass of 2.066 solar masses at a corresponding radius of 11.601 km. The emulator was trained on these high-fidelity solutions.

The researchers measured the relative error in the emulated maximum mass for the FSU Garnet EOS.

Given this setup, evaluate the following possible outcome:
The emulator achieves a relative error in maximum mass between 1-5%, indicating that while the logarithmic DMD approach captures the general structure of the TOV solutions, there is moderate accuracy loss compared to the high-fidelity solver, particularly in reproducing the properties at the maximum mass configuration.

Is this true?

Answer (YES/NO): NO